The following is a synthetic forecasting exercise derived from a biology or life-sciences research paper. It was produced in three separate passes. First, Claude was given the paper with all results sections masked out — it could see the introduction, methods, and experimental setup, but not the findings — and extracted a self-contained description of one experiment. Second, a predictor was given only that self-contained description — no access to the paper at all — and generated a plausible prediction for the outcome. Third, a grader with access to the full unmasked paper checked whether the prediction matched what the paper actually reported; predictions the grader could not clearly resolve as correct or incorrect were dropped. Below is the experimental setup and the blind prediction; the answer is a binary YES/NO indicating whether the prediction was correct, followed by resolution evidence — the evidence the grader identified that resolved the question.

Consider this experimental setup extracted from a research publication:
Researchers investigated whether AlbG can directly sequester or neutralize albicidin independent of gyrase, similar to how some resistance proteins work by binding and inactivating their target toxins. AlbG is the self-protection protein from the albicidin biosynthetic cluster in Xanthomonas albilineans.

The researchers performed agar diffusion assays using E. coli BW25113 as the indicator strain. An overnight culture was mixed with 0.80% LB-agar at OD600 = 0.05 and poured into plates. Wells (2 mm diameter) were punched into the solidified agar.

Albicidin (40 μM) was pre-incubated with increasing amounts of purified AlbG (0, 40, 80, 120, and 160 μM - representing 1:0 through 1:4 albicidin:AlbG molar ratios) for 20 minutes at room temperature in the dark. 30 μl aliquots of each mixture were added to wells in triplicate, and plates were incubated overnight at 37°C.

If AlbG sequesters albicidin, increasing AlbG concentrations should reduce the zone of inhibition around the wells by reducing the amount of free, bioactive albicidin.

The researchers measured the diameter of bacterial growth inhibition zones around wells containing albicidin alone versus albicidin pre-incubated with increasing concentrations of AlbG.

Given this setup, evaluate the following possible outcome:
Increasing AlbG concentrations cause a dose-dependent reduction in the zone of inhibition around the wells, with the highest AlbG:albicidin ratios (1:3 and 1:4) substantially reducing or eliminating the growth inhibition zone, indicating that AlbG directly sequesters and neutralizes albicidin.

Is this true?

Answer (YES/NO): NO